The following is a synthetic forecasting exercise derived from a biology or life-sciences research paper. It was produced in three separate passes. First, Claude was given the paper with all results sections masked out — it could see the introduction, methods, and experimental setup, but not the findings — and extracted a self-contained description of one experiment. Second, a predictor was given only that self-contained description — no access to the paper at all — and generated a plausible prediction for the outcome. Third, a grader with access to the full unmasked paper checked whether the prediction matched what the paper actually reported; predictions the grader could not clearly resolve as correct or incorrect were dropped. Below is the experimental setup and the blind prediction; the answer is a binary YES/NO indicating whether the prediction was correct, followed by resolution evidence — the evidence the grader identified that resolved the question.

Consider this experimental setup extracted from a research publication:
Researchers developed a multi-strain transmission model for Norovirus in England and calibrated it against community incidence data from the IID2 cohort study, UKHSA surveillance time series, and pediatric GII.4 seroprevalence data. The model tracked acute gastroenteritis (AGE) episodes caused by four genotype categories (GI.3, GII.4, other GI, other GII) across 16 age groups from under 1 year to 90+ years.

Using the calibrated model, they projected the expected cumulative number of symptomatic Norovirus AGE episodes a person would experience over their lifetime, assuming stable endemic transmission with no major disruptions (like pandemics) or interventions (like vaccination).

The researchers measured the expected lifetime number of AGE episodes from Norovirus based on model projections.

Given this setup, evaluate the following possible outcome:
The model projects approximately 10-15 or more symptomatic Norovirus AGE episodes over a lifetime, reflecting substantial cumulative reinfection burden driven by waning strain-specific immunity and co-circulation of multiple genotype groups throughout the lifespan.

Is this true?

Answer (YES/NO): NO